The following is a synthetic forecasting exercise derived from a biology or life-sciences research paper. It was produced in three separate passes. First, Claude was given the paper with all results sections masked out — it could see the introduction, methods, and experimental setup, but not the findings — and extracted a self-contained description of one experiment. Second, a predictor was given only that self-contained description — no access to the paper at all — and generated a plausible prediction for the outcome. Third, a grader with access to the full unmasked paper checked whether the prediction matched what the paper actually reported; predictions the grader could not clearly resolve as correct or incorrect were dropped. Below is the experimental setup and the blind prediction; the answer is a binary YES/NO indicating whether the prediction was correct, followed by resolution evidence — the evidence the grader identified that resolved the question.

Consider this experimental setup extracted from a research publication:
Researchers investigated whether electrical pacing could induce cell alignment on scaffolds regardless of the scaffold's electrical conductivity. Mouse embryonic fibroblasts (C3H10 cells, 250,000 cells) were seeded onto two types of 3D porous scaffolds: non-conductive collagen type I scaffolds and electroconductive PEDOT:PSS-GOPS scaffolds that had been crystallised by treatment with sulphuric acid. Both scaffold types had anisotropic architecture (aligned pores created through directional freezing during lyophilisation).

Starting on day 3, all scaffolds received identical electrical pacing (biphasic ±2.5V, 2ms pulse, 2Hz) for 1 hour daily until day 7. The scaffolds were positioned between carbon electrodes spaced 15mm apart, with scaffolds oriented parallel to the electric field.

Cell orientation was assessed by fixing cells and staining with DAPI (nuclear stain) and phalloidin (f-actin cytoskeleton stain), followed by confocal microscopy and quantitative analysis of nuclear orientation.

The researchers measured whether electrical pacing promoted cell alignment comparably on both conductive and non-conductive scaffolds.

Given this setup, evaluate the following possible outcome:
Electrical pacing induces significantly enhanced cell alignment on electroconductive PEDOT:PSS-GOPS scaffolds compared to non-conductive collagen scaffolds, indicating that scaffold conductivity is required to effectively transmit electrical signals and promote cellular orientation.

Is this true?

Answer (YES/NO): NO